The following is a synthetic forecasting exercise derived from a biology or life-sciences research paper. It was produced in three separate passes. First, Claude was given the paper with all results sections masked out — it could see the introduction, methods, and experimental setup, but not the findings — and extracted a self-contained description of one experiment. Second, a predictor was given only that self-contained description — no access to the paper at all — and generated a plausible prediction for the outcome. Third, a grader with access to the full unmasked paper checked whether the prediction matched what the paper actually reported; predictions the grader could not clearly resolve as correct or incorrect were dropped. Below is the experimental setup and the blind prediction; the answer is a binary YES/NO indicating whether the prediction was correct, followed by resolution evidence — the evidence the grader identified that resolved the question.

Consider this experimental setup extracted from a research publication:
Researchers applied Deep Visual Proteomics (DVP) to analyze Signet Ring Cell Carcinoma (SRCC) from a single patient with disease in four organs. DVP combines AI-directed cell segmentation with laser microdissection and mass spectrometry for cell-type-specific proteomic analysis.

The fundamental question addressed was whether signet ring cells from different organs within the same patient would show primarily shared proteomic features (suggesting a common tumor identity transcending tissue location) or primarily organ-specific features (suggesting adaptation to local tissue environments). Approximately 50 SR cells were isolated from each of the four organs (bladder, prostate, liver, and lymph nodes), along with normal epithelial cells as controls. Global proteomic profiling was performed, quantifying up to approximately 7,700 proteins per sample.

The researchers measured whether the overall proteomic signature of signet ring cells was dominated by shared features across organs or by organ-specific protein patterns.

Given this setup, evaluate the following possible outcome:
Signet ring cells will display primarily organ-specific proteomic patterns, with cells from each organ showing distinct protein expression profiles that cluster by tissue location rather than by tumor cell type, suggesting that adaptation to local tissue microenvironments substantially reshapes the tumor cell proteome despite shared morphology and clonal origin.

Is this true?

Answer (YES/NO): NO